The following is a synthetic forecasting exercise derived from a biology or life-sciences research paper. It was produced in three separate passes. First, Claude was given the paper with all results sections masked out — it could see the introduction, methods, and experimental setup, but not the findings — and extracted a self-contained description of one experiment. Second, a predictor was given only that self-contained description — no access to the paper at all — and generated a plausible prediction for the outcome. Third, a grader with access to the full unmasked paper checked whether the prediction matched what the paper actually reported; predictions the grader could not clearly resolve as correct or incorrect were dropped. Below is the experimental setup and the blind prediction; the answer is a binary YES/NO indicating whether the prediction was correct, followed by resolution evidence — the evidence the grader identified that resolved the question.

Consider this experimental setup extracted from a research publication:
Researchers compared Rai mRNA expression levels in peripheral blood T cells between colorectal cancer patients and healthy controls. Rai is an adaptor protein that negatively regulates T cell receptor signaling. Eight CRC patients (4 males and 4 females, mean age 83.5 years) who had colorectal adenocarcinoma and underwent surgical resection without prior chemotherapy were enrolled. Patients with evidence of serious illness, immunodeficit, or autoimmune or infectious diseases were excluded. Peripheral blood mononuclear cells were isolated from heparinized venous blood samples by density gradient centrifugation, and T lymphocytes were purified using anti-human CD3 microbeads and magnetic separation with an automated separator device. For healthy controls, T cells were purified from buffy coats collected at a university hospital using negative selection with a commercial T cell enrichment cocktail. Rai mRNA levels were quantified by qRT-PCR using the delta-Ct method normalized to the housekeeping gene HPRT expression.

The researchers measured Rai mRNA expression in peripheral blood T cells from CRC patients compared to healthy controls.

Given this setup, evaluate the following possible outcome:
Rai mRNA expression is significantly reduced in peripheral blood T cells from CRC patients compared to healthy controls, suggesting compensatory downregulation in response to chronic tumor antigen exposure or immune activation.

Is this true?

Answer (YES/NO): NO